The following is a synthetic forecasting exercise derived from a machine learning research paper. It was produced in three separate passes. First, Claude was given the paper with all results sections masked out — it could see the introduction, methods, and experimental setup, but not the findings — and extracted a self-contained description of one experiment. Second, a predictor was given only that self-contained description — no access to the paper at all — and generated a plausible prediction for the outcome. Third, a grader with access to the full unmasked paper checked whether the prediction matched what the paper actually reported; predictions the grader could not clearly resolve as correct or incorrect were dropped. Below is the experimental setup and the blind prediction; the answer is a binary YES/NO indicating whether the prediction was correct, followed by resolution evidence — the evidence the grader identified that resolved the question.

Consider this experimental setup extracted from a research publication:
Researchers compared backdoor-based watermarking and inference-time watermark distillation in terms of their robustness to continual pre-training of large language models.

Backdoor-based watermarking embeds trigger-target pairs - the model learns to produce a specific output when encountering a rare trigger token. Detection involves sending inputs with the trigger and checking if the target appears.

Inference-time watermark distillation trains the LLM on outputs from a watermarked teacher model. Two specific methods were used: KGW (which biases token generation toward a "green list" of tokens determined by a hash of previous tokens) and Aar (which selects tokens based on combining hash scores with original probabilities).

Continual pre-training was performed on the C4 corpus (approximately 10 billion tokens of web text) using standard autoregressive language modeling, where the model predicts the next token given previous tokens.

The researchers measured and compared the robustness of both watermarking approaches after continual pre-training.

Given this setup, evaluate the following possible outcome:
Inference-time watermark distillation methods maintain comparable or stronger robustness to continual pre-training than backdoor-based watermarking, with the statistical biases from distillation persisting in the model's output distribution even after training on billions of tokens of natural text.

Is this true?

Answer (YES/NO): NO